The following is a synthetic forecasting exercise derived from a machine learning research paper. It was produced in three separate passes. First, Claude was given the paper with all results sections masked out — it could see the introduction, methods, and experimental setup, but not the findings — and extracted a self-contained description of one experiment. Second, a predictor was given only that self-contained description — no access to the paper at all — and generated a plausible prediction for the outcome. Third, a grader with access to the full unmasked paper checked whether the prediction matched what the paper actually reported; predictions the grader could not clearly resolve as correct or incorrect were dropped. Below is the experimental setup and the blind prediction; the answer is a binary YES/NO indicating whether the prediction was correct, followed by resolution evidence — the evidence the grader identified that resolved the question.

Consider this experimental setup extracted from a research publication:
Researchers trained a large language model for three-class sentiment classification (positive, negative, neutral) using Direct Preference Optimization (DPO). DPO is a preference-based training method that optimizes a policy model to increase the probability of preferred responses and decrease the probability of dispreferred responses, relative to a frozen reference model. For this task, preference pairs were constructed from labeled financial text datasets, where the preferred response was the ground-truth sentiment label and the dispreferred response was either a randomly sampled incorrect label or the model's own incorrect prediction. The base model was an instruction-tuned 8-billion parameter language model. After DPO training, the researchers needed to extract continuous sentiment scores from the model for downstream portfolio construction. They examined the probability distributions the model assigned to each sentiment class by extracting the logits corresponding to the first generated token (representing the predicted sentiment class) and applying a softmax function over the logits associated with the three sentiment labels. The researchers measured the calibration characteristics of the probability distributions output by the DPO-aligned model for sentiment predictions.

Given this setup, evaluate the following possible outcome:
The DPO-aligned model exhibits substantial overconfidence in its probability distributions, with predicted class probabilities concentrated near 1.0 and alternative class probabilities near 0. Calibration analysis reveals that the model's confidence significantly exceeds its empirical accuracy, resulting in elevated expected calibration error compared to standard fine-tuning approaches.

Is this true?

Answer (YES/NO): NO